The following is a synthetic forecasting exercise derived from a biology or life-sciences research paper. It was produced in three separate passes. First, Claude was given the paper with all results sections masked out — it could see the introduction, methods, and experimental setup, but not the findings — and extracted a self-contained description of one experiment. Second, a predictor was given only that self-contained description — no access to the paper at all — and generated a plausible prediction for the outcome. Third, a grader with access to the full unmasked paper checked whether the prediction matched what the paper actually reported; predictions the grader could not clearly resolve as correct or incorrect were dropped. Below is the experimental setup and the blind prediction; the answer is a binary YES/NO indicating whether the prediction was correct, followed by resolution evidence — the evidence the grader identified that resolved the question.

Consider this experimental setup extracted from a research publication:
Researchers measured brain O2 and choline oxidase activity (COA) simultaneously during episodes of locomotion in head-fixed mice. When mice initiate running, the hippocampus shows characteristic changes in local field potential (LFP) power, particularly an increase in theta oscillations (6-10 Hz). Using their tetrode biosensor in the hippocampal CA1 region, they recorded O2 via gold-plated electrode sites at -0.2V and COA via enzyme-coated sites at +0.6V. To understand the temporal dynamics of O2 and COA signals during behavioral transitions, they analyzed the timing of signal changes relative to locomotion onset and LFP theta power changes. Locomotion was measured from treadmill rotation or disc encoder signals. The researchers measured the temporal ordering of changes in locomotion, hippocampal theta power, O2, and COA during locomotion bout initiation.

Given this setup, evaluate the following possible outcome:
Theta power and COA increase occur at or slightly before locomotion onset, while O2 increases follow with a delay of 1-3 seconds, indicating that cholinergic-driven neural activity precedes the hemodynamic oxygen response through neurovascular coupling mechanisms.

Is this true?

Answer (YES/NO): NO